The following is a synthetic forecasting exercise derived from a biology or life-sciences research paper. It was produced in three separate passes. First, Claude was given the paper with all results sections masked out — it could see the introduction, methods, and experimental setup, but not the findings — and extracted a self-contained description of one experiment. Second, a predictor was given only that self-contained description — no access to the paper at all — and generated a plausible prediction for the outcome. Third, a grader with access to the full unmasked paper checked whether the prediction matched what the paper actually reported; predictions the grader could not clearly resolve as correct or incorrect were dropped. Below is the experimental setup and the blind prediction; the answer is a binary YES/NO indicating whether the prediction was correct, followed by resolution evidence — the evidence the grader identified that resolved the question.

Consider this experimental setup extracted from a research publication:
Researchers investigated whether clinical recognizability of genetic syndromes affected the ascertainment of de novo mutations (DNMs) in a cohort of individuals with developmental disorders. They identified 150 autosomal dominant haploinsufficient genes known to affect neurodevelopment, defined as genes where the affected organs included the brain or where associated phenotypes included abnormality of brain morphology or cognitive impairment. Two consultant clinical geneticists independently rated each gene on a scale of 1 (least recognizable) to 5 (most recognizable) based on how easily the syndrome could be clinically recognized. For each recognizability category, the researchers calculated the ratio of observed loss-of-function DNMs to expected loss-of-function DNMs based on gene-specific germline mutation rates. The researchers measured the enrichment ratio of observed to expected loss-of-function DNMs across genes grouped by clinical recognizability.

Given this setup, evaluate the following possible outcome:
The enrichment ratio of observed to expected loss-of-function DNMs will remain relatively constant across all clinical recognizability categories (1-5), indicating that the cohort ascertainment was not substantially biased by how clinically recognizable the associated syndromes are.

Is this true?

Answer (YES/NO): NO